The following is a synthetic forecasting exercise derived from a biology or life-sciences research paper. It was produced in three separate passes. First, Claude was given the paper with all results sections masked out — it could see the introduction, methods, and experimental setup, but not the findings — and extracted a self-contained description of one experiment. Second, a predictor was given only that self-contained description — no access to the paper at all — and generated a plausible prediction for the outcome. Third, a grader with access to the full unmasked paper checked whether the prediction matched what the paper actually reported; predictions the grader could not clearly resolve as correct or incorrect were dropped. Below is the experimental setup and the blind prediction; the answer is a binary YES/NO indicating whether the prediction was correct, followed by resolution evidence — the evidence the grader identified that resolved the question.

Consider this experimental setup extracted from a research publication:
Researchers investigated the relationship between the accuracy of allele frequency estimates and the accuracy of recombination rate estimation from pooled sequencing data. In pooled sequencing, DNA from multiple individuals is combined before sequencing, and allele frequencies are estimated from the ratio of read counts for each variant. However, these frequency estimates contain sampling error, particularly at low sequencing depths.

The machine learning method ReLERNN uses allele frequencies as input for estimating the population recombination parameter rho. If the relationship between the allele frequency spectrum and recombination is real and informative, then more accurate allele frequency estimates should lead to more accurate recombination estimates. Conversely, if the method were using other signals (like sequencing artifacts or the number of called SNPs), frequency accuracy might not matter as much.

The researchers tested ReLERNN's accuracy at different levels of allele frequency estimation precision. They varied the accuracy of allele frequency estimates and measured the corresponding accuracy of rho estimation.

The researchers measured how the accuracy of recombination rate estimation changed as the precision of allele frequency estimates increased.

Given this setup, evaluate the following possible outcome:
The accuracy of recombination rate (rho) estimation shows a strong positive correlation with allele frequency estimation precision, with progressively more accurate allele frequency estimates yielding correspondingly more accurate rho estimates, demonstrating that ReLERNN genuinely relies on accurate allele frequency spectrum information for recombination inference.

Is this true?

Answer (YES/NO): YES